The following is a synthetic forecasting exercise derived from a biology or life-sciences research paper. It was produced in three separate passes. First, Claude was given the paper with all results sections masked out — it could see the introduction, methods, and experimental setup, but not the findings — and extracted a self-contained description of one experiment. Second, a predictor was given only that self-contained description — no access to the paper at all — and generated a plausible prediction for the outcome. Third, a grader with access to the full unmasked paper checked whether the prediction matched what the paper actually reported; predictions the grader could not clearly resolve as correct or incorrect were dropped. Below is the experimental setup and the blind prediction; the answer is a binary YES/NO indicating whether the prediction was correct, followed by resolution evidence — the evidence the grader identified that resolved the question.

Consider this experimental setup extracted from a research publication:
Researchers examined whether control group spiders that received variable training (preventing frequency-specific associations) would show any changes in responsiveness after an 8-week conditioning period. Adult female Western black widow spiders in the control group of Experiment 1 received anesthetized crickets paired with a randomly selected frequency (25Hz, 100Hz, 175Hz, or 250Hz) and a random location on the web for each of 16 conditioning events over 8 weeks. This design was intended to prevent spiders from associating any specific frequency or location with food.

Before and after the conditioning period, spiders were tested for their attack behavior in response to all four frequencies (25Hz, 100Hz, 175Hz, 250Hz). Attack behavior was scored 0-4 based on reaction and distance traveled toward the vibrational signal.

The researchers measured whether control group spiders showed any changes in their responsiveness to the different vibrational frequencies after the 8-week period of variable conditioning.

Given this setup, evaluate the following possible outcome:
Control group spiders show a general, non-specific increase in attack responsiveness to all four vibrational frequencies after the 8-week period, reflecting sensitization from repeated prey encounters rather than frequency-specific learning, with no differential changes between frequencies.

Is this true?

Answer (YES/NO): NO